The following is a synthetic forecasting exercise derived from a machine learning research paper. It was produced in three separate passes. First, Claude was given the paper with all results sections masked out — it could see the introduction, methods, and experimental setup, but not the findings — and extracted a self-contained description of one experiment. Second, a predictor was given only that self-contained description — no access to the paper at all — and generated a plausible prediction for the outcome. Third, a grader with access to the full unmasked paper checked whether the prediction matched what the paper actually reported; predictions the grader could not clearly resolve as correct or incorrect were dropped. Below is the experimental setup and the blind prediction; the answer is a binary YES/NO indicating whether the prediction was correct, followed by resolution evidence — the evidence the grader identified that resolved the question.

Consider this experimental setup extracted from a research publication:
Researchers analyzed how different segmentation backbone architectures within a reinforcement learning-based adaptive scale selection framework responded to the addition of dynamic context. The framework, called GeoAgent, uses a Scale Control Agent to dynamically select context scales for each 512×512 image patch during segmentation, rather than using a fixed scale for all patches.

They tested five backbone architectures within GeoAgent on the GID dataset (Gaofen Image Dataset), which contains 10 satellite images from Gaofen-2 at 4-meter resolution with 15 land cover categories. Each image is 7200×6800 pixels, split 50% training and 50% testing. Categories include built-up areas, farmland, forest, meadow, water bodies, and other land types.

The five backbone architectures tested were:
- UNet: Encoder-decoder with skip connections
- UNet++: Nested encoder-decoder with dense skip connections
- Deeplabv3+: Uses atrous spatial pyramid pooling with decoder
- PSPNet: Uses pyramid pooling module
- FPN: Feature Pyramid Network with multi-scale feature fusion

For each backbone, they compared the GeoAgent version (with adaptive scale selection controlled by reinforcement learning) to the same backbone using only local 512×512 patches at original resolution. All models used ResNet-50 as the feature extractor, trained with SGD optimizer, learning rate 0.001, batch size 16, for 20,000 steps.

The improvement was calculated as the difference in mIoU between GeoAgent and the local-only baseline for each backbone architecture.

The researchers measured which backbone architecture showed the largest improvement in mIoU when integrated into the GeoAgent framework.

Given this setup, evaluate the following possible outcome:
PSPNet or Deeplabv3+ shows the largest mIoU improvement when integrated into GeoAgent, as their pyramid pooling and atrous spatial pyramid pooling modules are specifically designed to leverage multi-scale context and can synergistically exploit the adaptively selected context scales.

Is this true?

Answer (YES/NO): NO